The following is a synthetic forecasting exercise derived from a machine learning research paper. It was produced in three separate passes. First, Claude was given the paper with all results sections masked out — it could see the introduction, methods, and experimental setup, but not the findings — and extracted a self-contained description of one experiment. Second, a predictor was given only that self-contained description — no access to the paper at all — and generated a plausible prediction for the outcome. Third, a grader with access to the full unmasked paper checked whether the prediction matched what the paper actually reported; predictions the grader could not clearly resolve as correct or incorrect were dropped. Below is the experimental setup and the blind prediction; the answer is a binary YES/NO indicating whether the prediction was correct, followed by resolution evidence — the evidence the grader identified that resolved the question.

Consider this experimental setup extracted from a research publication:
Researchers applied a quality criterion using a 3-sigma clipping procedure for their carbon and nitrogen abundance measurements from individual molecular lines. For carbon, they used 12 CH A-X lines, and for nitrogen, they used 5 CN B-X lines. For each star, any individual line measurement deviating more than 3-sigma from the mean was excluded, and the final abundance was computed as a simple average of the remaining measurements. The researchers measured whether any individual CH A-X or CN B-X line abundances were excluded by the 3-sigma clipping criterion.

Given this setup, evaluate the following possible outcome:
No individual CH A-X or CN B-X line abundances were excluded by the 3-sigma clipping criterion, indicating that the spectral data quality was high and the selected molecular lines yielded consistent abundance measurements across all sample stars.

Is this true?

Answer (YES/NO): YES